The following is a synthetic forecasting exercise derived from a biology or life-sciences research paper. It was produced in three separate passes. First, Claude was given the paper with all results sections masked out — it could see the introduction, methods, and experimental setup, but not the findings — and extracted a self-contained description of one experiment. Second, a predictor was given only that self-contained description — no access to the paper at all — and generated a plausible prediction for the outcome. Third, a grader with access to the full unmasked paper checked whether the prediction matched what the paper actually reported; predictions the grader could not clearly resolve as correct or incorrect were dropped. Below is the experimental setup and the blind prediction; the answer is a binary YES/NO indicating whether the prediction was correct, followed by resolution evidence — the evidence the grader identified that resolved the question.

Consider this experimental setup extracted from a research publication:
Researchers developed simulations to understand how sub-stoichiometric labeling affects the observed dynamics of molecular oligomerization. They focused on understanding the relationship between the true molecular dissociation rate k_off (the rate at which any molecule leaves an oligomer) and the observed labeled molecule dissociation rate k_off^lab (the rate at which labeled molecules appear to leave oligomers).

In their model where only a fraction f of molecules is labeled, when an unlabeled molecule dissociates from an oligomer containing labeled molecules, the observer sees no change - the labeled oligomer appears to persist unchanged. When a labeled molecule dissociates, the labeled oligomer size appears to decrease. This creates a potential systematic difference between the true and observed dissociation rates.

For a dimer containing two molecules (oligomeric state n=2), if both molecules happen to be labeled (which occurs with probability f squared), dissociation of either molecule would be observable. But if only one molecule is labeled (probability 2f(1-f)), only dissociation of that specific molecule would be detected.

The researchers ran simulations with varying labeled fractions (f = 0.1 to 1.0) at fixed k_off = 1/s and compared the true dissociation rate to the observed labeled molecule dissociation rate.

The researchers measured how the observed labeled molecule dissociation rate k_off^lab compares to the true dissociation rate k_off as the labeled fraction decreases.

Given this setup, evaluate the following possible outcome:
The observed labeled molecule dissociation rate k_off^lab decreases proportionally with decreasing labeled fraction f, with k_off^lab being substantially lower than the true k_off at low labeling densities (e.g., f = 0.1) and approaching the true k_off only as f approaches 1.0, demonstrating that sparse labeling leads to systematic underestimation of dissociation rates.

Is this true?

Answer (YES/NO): YES